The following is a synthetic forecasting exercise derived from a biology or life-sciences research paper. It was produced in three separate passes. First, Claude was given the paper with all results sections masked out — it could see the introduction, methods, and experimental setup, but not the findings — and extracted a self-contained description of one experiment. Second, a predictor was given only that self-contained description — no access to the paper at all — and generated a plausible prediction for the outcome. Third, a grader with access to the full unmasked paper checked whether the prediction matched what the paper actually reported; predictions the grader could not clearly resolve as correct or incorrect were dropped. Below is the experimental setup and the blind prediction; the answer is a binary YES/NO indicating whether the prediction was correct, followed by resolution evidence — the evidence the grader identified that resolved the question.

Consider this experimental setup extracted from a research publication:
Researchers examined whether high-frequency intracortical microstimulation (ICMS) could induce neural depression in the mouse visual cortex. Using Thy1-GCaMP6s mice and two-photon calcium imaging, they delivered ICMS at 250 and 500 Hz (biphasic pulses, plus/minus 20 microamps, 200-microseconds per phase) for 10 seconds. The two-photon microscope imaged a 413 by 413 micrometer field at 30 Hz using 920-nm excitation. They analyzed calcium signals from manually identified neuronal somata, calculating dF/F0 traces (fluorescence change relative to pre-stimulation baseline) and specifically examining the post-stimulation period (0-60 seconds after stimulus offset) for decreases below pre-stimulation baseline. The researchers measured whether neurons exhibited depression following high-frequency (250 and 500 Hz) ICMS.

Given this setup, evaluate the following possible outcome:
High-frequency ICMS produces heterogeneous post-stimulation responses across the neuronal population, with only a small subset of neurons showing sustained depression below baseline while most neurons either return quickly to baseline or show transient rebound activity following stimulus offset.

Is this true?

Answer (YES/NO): NO